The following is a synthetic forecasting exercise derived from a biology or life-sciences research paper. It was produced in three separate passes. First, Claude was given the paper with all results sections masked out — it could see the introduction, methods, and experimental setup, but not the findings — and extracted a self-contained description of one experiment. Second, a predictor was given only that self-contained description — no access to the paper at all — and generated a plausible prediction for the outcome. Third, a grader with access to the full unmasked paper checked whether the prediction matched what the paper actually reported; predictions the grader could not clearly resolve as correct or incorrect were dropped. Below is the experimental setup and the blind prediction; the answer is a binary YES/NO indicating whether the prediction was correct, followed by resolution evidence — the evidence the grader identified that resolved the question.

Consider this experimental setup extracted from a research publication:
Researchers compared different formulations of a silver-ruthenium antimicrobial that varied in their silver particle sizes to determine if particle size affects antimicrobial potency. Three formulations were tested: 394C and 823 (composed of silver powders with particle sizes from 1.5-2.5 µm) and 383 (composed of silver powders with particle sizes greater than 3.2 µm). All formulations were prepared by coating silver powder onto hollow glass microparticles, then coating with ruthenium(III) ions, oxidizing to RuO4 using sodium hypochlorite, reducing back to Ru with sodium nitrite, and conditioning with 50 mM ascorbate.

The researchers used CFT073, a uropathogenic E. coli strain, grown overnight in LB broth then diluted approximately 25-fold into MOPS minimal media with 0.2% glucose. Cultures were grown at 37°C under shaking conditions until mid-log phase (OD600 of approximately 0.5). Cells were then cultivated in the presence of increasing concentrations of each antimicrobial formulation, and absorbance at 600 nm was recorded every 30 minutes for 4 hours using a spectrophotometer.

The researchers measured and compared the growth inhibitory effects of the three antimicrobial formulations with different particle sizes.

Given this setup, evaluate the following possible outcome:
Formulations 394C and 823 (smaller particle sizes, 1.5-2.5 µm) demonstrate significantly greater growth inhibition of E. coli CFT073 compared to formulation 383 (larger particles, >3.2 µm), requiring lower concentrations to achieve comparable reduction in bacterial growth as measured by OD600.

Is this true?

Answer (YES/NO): YES